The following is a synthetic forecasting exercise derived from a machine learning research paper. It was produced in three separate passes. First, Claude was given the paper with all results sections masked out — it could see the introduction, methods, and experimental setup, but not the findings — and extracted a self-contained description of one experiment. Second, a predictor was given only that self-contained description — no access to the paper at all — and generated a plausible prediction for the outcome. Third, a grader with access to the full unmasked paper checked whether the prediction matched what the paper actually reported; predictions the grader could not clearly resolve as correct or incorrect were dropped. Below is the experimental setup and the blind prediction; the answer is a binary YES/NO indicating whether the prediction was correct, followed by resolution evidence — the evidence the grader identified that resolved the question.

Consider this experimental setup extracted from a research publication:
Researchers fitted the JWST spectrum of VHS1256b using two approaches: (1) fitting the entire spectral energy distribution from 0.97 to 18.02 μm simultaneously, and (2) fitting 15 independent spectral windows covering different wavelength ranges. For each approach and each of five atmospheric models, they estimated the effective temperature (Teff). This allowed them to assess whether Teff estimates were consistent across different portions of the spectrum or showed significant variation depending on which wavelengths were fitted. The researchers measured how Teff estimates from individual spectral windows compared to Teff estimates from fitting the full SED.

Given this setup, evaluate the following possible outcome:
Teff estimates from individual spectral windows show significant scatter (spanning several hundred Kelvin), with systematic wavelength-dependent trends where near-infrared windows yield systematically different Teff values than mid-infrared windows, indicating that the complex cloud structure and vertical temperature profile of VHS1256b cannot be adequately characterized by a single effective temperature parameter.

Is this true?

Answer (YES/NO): NO